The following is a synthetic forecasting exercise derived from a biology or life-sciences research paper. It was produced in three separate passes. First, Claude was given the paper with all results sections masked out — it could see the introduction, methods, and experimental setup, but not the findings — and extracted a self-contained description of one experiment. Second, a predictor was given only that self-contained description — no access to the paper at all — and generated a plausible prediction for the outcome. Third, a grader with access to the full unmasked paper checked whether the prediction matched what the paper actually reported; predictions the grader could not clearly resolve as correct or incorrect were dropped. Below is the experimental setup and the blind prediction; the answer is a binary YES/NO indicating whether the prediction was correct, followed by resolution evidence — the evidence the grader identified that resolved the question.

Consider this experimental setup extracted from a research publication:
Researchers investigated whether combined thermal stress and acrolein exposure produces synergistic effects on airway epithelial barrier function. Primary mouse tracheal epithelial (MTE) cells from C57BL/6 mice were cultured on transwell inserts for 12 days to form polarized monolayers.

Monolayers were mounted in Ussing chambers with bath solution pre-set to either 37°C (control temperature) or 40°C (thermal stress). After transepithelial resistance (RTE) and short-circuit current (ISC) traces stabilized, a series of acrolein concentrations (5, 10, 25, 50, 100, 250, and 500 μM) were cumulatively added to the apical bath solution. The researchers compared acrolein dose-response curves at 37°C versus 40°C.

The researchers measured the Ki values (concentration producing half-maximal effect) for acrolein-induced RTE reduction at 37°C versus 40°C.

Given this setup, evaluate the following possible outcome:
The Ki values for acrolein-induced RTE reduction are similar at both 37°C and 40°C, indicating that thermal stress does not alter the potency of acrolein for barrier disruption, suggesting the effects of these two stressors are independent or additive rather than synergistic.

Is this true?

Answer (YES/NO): NO